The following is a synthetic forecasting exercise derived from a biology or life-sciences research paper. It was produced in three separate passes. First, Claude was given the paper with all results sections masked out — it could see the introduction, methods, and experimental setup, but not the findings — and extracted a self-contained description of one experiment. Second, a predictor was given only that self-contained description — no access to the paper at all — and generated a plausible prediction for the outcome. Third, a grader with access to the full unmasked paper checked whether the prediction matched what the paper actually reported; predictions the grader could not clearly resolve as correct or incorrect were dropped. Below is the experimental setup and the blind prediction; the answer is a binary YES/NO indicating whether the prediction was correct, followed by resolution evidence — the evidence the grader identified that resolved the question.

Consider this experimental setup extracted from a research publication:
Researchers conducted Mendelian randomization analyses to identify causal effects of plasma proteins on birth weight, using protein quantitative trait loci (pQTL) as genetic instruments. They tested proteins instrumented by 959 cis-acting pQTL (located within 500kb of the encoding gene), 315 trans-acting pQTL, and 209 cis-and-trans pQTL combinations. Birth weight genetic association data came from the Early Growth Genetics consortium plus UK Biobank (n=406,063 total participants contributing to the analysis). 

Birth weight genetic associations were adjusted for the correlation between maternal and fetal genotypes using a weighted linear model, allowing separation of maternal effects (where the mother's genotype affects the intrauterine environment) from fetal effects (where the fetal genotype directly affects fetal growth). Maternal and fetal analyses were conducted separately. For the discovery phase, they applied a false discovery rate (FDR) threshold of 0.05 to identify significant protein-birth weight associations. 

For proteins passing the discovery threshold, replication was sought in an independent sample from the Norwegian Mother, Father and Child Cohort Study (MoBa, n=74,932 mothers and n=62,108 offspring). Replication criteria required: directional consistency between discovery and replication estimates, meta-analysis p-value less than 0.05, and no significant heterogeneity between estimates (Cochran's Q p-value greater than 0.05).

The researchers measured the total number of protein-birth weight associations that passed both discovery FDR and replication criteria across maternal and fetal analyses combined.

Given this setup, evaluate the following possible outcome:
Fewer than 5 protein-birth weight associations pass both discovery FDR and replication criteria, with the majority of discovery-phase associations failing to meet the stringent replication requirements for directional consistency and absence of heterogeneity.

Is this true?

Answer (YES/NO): NO